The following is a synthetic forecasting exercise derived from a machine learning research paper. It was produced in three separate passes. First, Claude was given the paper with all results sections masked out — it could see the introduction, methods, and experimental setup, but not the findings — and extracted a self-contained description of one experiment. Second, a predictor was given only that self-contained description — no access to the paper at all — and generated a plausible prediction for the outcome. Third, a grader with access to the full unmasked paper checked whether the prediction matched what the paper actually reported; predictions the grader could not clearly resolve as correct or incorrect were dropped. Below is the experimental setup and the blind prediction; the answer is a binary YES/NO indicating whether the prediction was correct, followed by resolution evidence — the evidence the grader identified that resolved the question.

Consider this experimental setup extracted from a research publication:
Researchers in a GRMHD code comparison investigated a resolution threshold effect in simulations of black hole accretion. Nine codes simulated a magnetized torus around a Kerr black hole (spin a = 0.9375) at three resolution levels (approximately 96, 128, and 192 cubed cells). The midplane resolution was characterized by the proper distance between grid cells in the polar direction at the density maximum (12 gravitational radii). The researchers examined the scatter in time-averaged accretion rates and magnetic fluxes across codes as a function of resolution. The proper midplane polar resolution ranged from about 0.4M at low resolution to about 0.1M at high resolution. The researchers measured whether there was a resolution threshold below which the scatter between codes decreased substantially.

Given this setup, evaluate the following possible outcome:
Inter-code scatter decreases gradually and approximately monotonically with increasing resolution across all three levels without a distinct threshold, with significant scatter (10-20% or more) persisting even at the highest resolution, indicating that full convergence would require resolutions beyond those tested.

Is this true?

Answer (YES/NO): NO